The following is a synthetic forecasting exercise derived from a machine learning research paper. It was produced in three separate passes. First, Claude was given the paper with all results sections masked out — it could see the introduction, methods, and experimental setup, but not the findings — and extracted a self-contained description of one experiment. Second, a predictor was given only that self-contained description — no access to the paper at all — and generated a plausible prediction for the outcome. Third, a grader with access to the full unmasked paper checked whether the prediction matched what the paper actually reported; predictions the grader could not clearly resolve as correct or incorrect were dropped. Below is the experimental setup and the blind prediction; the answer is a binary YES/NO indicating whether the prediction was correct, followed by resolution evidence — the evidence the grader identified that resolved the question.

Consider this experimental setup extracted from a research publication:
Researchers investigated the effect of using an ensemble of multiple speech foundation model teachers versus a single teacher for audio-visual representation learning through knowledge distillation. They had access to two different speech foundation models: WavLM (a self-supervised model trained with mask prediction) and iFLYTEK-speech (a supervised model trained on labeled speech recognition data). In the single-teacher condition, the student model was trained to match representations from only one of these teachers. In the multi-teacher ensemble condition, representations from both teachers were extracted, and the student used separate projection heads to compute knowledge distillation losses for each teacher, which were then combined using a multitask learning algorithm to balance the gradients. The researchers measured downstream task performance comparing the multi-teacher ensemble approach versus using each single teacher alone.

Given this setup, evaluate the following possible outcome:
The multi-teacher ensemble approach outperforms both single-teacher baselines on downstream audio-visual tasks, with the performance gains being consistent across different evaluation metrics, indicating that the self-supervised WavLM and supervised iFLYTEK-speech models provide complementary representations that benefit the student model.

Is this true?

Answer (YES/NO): NO